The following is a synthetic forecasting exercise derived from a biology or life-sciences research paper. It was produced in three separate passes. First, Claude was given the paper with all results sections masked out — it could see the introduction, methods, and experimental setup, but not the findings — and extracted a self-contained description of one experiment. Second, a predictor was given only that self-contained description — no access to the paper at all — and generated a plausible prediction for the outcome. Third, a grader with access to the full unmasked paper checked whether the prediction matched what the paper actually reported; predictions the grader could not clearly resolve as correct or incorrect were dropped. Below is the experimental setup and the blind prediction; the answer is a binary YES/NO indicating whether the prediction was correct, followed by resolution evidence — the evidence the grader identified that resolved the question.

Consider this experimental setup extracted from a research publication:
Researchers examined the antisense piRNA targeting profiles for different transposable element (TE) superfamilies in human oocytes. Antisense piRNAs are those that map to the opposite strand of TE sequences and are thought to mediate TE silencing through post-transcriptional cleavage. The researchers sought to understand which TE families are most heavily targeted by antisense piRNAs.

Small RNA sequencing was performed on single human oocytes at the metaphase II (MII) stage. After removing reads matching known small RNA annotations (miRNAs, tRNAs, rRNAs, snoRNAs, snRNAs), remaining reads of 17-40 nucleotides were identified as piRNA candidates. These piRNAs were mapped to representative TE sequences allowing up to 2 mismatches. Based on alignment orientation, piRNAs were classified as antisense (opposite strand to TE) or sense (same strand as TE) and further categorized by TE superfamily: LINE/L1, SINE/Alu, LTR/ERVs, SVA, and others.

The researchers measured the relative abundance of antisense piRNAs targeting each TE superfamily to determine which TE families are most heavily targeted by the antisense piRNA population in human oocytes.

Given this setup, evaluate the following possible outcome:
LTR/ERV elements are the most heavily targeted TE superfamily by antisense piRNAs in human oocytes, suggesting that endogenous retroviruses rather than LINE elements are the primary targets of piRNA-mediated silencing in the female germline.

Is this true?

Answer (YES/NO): YES